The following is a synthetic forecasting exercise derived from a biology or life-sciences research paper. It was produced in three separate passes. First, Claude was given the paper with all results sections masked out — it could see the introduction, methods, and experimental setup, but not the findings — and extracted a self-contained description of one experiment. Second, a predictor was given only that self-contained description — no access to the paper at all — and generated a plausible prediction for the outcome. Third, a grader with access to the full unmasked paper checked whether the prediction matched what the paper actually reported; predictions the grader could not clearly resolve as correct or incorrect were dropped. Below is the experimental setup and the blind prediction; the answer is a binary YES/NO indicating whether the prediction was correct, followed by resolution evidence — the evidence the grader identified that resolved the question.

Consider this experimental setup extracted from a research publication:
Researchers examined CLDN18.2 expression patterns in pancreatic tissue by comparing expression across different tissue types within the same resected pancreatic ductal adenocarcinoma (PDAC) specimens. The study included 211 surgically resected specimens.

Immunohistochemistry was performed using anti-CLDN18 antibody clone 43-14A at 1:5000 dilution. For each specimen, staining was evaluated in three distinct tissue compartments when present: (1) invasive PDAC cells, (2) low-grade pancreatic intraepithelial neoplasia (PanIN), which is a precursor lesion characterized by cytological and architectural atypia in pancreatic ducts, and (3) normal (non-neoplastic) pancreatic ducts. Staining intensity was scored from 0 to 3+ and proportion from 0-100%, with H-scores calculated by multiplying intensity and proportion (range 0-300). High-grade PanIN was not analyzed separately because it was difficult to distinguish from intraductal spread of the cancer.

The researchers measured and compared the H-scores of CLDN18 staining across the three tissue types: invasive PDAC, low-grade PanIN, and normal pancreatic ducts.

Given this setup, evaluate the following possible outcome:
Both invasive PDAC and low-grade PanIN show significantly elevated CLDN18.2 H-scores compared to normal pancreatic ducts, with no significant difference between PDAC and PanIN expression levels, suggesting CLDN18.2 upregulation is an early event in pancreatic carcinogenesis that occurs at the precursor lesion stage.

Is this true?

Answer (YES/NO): NO